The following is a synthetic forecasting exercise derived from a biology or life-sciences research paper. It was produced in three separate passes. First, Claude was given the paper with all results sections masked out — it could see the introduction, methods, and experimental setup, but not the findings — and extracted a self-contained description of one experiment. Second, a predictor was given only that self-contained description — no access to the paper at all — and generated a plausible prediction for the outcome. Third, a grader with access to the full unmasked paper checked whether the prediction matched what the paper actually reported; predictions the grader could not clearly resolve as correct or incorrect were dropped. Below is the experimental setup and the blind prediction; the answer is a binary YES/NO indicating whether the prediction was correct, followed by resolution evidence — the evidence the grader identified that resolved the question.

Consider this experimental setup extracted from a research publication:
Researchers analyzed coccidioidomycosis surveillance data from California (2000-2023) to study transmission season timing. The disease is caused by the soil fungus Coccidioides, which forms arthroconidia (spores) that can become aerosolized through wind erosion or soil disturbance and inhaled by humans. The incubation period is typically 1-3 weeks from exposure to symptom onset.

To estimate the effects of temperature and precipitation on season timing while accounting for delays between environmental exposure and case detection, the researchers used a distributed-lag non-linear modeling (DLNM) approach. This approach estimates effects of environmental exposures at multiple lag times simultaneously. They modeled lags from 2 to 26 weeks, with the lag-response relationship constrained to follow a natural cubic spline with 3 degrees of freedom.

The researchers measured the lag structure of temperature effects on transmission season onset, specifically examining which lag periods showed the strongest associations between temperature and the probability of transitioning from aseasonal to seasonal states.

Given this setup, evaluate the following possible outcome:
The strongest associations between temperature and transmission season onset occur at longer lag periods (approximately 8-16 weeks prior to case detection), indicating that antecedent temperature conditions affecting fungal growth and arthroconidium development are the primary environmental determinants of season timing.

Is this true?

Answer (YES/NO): NO